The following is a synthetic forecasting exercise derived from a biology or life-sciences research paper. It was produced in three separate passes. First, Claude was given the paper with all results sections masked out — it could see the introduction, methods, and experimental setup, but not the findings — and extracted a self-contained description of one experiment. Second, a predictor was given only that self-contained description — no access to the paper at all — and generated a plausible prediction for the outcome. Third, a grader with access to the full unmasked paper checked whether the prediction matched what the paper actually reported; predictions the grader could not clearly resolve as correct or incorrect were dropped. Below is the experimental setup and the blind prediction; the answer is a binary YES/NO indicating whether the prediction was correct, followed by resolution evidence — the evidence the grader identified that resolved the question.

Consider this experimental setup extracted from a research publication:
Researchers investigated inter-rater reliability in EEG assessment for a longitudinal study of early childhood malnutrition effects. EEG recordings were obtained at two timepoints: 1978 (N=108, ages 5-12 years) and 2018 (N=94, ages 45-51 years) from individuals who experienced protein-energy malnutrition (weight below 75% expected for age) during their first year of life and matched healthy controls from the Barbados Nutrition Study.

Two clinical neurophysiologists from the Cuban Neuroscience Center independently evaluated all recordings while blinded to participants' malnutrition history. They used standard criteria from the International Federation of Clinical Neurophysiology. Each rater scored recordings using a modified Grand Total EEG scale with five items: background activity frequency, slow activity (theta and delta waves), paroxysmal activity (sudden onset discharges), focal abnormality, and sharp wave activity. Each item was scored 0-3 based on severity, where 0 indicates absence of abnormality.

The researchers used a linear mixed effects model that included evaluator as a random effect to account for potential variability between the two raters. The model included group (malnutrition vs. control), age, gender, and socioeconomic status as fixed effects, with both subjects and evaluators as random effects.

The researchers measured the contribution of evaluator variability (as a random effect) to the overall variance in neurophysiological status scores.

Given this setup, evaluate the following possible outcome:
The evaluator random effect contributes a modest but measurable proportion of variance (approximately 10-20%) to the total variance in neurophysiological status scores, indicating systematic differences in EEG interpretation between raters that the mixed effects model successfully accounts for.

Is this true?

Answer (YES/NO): NO